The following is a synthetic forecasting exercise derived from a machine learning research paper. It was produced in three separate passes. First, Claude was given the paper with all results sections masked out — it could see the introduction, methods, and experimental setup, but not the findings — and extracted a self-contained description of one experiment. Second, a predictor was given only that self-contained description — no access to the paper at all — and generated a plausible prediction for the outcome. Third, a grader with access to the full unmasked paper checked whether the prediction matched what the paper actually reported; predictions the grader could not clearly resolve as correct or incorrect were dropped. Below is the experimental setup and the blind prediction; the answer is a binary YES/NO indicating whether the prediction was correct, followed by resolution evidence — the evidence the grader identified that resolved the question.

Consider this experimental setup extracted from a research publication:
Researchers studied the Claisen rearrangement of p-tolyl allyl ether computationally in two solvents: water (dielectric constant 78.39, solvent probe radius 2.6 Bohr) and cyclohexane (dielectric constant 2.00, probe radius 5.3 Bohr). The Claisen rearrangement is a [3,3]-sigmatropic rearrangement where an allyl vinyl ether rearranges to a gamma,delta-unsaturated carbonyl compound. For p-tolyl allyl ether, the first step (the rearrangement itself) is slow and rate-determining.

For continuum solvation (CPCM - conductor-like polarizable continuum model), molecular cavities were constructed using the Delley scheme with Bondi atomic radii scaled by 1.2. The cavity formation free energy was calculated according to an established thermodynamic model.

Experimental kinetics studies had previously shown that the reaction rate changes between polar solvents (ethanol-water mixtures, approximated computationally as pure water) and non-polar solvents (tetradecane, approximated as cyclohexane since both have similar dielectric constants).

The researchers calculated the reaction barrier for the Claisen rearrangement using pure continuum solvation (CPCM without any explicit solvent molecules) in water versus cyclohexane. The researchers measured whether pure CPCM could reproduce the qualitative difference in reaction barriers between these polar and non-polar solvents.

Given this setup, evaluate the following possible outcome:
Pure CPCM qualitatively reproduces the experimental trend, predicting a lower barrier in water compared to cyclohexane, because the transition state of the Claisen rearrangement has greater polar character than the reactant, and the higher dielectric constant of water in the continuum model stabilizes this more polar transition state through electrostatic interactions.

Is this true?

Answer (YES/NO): YES